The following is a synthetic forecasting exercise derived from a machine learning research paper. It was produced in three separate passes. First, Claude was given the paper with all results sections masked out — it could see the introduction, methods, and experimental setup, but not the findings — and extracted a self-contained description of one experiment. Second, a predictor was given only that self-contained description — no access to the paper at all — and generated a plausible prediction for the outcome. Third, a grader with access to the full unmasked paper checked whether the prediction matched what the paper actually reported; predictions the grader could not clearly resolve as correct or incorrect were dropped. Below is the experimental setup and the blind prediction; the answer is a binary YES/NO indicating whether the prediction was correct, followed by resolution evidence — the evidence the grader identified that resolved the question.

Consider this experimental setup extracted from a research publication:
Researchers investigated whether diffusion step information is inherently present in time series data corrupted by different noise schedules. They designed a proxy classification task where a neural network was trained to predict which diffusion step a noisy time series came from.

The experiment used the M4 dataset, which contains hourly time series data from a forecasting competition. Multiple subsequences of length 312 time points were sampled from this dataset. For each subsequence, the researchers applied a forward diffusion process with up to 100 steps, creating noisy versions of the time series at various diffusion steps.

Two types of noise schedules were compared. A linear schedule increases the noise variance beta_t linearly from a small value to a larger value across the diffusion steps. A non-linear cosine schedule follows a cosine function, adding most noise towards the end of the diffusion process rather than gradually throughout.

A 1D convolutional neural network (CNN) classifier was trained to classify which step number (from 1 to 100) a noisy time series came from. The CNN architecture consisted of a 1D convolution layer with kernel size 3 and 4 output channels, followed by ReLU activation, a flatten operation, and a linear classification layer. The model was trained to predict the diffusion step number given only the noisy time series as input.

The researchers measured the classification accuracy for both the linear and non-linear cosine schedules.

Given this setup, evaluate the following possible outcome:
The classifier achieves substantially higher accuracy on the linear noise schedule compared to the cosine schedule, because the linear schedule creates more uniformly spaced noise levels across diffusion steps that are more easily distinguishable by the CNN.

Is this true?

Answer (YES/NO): YES